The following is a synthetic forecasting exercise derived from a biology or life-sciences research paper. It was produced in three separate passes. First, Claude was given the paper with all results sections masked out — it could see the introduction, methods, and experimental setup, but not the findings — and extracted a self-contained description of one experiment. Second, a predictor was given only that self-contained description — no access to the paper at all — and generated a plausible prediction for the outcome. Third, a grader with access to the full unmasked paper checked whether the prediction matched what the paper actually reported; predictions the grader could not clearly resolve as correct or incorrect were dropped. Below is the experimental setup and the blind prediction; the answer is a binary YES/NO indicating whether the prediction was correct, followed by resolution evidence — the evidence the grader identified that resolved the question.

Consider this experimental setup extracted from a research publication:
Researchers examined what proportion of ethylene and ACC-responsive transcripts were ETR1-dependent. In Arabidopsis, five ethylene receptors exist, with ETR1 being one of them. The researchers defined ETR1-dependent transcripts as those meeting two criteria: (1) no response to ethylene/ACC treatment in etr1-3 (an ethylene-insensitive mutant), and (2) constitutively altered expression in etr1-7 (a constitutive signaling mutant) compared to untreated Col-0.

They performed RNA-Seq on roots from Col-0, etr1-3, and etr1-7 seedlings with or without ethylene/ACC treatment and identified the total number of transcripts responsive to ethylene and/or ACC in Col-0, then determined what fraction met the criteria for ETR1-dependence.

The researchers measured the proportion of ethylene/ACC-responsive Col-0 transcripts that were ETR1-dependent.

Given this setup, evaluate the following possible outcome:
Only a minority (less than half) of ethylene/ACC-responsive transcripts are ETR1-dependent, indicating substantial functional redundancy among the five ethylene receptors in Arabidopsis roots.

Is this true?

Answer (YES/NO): YES